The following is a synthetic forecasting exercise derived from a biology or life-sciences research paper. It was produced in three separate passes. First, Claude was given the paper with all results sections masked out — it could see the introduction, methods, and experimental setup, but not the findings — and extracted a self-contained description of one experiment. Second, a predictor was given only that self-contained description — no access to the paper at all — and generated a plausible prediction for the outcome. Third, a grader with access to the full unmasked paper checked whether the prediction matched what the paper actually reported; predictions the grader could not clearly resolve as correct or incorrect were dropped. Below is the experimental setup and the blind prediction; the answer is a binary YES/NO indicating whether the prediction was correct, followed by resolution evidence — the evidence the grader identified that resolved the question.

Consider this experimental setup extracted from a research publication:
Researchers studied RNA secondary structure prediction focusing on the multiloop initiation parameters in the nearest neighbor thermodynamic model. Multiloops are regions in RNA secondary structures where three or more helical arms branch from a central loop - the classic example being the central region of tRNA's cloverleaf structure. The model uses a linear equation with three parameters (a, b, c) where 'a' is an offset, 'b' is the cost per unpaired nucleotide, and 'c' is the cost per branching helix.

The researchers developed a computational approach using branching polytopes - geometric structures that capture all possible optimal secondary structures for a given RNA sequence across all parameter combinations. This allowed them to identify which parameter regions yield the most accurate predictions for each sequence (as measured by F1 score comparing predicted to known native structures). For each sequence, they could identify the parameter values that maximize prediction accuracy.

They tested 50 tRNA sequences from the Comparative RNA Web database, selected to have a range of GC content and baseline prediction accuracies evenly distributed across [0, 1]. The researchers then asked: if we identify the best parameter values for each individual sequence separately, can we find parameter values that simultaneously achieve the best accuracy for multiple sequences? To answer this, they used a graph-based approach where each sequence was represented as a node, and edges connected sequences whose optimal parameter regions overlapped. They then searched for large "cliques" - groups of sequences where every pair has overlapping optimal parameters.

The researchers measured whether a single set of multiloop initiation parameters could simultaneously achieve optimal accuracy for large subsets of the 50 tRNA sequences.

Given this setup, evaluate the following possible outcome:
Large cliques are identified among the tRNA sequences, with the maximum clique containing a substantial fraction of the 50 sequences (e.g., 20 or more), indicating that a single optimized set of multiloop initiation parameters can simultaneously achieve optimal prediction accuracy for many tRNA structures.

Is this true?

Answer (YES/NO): NO